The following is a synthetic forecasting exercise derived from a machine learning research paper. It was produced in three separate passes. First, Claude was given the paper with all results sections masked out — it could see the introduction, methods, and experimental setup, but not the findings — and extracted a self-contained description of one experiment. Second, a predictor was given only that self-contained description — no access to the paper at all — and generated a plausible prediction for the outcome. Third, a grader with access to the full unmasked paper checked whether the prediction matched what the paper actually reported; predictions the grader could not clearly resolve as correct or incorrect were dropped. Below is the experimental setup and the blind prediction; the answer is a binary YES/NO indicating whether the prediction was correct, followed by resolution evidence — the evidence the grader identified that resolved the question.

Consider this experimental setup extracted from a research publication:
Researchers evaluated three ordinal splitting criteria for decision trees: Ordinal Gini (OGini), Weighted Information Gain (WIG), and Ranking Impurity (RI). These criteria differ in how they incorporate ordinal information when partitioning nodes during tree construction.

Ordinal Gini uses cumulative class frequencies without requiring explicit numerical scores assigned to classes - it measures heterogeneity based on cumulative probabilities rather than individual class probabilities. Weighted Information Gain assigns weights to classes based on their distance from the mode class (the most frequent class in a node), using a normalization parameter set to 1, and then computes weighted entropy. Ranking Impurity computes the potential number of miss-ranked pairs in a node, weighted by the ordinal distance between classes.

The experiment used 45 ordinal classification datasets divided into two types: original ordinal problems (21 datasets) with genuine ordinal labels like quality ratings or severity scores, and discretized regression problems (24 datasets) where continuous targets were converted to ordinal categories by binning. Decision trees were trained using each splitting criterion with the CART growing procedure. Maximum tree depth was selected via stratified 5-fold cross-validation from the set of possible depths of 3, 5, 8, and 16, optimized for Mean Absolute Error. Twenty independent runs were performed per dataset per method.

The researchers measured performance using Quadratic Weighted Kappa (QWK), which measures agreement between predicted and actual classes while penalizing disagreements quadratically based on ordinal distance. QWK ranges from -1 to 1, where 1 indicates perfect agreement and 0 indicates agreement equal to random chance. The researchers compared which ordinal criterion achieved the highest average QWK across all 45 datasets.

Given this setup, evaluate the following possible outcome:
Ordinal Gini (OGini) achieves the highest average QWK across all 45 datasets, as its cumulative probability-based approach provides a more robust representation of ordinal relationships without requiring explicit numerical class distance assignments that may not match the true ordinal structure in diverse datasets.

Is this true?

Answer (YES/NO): YES